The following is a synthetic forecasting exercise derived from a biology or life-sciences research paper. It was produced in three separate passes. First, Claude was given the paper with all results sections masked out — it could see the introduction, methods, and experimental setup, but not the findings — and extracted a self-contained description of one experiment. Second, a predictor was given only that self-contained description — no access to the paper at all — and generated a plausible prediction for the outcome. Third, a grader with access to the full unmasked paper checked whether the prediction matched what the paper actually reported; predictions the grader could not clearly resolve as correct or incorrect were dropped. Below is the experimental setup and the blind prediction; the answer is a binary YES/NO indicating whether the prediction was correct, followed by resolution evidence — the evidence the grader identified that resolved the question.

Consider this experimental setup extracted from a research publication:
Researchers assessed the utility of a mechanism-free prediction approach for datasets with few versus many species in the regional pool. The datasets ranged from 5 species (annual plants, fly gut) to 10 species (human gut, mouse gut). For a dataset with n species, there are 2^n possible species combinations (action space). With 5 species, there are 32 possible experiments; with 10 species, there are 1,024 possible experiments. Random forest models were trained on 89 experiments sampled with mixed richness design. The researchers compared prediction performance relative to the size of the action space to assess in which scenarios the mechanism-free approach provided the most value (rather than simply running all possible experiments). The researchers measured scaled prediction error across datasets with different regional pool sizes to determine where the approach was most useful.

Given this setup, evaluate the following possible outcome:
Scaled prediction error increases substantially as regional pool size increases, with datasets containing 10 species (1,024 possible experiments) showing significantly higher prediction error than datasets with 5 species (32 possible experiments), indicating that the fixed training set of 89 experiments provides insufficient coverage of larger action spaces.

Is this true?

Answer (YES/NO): NO